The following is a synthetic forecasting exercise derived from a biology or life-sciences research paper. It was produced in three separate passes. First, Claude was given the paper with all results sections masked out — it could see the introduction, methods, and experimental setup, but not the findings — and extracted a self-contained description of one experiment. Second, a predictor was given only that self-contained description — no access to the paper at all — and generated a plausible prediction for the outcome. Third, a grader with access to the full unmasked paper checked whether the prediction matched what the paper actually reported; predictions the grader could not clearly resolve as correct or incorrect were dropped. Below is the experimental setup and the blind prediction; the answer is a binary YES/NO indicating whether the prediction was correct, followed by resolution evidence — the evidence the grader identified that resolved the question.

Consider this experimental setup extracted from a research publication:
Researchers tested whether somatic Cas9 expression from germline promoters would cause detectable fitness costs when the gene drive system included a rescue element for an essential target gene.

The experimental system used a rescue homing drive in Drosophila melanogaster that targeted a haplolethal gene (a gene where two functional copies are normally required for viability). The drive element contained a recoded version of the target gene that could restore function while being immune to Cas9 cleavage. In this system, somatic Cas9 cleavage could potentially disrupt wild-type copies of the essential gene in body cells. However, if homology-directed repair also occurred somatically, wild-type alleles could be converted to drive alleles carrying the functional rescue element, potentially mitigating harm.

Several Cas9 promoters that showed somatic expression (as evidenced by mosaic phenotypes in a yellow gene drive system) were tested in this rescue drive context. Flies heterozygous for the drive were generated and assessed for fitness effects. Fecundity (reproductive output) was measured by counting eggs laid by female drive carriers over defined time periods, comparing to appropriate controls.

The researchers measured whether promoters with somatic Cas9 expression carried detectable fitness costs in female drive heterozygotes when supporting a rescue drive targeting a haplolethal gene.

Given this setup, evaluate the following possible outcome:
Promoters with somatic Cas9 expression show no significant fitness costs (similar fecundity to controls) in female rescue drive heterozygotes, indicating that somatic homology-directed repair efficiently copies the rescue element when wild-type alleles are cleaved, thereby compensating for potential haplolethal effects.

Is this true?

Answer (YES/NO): YES